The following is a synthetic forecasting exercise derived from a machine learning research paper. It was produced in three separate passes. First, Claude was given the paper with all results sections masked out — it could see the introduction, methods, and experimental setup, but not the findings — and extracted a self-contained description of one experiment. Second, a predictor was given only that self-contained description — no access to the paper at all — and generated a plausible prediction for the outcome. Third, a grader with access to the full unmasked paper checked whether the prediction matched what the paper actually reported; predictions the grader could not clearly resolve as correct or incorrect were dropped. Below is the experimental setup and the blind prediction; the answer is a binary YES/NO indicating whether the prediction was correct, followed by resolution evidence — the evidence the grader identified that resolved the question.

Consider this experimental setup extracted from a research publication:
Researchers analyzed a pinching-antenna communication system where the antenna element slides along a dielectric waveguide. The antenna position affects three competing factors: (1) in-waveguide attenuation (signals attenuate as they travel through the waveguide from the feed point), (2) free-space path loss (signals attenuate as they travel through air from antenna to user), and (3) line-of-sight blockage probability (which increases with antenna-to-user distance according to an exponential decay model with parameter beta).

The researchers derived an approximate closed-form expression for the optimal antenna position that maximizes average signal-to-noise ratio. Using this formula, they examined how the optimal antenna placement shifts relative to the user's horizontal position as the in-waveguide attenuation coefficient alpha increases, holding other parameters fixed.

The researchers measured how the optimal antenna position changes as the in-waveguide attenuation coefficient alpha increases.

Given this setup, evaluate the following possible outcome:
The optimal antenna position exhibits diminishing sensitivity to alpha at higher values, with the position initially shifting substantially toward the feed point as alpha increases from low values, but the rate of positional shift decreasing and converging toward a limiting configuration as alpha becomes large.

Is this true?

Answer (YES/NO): NO